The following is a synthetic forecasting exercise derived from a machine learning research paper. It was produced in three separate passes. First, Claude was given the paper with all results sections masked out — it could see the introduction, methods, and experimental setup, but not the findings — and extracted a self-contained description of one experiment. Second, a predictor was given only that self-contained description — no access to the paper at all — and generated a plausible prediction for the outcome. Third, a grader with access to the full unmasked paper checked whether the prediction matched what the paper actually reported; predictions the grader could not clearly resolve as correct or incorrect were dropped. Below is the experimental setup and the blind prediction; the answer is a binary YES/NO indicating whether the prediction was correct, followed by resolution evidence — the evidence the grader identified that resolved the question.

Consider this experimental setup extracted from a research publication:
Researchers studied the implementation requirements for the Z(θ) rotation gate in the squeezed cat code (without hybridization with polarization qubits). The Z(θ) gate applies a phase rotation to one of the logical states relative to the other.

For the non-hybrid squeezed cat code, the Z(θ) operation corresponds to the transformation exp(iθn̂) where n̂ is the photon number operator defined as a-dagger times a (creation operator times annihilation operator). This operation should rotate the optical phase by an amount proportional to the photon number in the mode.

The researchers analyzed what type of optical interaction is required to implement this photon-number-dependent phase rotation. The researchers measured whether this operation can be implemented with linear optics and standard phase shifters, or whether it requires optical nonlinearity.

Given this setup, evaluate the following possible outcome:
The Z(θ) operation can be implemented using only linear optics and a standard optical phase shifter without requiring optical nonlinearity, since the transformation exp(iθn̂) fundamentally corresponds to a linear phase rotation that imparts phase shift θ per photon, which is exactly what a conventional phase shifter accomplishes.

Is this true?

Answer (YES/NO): NO